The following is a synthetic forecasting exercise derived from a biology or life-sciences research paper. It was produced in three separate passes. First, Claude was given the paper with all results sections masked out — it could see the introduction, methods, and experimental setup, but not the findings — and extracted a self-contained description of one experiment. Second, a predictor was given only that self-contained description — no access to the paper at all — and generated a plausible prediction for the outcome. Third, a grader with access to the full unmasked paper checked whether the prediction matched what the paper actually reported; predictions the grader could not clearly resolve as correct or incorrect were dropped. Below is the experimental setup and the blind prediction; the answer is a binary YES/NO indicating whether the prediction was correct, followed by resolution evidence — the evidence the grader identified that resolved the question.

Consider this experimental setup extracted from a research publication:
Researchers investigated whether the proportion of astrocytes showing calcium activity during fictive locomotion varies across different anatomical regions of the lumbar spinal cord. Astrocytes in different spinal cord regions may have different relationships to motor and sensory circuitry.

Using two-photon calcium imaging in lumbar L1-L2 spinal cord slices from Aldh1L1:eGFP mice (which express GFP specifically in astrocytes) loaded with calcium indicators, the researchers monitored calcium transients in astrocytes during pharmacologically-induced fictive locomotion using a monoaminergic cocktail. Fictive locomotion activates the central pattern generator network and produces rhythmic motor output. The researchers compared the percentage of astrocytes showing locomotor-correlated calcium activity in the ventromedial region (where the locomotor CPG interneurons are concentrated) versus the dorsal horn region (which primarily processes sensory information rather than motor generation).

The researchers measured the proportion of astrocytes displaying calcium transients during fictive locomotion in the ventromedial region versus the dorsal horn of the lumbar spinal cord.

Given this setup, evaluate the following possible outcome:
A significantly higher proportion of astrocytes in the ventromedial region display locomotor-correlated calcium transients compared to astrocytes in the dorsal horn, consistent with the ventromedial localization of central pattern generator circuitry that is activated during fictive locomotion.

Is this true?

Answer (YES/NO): YES